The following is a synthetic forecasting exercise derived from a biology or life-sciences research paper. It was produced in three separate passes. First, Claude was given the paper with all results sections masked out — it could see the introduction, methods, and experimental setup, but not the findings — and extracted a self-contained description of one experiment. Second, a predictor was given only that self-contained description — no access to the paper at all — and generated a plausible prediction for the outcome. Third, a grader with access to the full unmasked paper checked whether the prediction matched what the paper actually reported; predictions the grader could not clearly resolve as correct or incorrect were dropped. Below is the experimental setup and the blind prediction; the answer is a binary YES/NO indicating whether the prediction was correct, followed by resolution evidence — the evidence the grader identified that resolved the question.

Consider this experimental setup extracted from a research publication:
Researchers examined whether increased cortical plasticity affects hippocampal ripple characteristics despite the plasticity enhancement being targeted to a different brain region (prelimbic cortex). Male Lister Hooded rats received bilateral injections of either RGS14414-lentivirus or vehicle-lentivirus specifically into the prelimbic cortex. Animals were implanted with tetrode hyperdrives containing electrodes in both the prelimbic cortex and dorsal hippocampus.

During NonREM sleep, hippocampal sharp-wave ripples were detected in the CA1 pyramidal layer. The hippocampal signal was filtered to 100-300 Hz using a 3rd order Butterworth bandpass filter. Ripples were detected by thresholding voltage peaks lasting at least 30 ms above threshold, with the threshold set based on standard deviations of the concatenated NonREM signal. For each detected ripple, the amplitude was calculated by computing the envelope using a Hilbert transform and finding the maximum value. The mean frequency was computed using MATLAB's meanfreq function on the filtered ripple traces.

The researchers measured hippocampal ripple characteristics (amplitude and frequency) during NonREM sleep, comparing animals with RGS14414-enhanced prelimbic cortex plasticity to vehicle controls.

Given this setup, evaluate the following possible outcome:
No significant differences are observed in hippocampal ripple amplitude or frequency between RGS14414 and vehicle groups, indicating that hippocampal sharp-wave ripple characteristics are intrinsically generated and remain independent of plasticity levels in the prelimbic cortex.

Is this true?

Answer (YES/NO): NO